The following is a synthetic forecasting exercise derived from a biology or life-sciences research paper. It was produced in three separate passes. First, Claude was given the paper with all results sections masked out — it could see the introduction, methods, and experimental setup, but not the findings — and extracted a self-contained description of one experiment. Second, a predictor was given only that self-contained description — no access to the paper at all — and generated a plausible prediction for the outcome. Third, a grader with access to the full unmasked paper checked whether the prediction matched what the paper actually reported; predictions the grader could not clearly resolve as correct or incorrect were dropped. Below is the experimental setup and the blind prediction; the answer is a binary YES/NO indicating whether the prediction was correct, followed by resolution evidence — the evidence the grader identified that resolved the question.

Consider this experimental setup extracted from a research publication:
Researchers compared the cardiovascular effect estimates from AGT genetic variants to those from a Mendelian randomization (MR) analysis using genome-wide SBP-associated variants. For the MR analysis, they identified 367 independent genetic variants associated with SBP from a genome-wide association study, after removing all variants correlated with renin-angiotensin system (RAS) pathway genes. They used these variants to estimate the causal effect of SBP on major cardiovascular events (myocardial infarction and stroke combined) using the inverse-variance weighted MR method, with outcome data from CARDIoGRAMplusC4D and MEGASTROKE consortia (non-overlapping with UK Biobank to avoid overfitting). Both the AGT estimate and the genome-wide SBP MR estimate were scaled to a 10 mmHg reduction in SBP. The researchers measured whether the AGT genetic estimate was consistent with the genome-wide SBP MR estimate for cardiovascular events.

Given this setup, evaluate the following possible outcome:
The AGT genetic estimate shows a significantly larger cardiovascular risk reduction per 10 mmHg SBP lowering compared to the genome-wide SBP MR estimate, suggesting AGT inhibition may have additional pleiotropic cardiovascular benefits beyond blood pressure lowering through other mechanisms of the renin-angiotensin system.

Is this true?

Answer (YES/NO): NO